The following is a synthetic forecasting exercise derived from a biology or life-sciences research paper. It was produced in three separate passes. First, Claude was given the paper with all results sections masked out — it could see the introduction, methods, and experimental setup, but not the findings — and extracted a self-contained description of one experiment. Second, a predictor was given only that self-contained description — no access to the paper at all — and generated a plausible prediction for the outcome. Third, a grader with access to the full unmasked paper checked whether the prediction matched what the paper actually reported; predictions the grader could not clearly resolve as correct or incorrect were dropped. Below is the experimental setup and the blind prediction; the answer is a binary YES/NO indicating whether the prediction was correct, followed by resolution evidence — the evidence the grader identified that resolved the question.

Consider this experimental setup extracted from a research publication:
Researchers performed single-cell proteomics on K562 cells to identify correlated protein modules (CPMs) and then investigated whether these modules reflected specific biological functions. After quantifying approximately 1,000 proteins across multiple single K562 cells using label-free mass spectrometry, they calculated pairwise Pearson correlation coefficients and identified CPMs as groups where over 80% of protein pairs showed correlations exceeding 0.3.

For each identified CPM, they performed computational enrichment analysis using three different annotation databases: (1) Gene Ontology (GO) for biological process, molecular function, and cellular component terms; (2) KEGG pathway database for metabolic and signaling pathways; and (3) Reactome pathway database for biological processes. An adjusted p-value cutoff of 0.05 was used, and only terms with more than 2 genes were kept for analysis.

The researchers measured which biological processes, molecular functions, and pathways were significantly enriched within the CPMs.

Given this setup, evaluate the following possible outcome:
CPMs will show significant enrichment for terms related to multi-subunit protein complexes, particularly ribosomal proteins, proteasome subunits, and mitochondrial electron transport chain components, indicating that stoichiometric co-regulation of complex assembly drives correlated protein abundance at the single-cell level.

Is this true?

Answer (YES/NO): NO